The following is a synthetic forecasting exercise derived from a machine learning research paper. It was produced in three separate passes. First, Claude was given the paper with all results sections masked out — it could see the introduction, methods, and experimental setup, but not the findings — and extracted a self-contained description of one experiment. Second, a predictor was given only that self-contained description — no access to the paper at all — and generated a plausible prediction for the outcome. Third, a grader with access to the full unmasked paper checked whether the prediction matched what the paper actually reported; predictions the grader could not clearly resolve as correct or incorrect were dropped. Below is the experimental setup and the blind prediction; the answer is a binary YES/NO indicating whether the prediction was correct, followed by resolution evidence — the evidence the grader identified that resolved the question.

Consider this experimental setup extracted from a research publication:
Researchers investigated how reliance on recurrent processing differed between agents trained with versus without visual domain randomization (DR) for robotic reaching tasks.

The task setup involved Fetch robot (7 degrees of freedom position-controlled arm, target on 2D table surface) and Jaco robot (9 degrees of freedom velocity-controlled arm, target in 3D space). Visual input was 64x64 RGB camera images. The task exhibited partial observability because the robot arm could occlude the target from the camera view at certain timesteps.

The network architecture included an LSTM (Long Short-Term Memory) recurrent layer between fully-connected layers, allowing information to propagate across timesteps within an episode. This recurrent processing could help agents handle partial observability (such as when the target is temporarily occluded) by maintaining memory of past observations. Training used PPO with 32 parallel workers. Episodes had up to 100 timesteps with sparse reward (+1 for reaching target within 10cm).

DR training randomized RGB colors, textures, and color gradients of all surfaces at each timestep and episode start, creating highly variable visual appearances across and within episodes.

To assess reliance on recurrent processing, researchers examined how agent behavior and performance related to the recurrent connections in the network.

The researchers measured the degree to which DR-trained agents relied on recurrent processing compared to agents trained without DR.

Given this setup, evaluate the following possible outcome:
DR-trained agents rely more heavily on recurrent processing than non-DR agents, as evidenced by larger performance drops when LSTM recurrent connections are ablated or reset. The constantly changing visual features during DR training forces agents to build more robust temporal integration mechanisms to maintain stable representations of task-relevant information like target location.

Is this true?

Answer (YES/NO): YES